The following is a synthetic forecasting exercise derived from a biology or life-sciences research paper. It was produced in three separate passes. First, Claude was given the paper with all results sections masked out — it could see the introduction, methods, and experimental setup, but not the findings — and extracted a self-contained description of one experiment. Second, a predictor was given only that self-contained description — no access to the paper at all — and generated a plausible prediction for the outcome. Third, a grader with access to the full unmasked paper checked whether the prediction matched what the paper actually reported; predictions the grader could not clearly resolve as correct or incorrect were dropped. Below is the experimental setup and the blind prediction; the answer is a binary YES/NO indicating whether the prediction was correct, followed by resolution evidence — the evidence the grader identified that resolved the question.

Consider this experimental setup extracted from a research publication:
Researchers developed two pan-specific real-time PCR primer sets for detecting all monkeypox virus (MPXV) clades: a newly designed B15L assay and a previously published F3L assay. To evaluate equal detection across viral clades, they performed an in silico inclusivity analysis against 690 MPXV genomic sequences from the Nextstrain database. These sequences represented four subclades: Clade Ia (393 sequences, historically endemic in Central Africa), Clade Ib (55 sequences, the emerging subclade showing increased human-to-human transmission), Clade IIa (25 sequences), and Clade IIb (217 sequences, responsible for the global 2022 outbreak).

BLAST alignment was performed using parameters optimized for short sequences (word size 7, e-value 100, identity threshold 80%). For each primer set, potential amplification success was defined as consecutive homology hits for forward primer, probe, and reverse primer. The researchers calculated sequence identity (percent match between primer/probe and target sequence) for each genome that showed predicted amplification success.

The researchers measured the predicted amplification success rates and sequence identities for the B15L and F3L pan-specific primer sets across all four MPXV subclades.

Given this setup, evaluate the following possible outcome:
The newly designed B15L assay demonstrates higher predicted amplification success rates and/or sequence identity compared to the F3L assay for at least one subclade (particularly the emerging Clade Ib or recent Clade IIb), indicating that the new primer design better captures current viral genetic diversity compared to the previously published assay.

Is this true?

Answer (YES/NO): NO